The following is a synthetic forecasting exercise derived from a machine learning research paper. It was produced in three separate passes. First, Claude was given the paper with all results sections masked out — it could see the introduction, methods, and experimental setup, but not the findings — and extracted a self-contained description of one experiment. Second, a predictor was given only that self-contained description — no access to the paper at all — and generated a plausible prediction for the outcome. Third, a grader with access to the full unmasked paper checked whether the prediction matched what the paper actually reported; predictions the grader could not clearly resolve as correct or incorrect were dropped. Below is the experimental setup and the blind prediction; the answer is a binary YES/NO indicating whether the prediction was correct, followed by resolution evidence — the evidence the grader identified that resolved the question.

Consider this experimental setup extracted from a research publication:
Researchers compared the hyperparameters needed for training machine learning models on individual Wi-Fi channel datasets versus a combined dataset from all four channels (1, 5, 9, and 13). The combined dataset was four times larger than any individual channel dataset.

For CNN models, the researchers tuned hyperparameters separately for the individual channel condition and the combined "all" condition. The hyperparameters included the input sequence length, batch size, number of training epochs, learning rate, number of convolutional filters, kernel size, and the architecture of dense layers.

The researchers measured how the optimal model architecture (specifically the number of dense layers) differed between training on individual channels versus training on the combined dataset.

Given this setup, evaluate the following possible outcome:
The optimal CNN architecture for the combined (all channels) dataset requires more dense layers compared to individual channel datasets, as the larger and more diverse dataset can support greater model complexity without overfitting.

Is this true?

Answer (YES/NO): YES